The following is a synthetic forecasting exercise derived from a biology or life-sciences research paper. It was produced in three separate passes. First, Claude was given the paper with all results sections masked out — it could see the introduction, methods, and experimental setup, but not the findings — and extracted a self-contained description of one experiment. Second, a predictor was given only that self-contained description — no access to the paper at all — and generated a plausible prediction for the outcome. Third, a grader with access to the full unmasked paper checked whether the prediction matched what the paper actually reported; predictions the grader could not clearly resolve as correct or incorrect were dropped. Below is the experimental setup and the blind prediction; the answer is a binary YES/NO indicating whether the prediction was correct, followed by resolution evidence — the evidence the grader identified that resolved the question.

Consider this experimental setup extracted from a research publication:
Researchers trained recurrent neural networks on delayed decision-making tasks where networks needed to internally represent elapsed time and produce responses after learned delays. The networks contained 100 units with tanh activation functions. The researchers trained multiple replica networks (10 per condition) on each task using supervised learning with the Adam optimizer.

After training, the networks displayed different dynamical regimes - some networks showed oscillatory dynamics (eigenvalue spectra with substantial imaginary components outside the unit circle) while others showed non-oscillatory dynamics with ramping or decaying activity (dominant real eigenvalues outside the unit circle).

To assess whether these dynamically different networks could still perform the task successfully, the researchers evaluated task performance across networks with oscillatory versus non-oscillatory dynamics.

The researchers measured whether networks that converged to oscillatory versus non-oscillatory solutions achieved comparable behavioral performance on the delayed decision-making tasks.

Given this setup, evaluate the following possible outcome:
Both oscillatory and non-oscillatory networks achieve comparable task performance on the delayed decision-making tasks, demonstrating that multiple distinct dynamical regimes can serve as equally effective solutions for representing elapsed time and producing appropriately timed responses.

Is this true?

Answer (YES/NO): YES